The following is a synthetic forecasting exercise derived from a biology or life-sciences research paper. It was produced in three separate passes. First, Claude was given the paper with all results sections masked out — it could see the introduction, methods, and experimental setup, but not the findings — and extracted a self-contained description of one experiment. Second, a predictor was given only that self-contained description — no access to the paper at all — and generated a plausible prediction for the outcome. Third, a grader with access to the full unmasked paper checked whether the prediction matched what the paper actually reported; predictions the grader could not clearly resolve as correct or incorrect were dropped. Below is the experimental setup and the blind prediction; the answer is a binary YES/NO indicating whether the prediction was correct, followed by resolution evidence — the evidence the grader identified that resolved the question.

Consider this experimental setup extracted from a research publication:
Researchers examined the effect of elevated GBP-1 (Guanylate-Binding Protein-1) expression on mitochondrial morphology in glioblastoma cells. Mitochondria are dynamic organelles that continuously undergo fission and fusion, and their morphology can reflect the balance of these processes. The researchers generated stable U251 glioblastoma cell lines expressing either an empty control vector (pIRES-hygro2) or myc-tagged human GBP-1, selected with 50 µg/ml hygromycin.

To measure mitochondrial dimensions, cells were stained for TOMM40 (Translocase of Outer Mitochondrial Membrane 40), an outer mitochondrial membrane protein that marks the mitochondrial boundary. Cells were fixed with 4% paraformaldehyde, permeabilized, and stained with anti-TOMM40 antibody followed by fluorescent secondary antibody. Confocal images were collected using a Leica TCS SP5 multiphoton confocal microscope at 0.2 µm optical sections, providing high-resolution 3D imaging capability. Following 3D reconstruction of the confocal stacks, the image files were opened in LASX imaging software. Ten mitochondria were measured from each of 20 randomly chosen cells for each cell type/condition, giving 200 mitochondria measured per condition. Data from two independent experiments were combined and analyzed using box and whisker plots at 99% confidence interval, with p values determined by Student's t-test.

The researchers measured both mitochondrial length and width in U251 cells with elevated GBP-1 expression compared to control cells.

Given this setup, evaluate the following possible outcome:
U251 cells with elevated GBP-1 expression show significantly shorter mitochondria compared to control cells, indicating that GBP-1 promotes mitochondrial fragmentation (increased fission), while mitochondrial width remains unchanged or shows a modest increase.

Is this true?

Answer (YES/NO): YES